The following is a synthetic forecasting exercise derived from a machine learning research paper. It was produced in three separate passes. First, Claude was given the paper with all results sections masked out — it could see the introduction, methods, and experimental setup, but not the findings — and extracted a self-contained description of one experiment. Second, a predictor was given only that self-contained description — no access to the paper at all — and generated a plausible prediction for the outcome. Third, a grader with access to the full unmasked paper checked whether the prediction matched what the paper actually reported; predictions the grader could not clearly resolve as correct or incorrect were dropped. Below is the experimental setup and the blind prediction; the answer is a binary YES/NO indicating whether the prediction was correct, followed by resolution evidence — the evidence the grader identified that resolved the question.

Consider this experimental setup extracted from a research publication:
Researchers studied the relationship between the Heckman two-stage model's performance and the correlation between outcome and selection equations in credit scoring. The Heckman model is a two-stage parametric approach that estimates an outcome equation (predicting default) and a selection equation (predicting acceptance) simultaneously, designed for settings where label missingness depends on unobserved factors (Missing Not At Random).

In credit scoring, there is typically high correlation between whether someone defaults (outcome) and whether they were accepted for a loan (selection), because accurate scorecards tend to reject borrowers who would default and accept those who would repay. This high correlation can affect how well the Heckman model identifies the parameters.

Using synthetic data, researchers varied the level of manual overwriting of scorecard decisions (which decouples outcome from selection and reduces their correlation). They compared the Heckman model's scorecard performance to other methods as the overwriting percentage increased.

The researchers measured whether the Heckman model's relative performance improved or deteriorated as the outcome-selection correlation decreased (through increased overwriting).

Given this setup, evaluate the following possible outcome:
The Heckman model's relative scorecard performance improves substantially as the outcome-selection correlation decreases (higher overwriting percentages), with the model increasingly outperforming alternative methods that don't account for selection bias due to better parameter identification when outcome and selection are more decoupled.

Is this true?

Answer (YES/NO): YES